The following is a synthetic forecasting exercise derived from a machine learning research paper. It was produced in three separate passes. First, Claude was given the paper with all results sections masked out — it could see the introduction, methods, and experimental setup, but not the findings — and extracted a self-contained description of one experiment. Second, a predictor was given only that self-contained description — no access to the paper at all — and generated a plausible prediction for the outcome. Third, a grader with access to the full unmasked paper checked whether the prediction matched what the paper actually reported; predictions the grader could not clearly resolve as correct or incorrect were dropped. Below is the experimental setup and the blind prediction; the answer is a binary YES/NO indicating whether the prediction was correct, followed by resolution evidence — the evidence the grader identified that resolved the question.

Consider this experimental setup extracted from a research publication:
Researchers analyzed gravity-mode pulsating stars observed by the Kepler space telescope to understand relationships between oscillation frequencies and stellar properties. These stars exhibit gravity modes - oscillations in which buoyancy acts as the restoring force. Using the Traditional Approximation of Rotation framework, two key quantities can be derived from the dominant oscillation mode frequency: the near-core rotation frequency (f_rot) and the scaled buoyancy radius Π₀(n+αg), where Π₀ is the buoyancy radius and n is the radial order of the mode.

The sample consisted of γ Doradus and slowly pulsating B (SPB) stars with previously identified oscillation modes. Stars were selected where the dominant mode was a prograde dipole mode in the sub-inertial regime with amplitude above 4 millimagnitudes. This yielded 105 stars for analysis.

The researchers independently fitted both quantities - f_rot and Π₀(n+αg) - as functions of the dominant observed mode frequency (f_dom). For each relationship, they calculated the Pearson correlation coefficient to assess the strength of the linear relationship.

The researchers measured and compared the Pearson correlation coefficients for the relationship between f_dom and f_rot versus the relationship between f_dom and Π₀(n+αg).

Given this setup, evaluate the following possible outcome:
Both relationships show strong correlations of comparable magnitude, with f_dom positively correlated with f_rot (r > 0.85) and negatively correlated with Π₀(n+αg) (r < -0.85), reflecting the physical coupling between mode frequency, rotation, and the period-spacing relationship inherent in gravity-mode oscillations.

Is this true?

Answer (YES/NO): NO